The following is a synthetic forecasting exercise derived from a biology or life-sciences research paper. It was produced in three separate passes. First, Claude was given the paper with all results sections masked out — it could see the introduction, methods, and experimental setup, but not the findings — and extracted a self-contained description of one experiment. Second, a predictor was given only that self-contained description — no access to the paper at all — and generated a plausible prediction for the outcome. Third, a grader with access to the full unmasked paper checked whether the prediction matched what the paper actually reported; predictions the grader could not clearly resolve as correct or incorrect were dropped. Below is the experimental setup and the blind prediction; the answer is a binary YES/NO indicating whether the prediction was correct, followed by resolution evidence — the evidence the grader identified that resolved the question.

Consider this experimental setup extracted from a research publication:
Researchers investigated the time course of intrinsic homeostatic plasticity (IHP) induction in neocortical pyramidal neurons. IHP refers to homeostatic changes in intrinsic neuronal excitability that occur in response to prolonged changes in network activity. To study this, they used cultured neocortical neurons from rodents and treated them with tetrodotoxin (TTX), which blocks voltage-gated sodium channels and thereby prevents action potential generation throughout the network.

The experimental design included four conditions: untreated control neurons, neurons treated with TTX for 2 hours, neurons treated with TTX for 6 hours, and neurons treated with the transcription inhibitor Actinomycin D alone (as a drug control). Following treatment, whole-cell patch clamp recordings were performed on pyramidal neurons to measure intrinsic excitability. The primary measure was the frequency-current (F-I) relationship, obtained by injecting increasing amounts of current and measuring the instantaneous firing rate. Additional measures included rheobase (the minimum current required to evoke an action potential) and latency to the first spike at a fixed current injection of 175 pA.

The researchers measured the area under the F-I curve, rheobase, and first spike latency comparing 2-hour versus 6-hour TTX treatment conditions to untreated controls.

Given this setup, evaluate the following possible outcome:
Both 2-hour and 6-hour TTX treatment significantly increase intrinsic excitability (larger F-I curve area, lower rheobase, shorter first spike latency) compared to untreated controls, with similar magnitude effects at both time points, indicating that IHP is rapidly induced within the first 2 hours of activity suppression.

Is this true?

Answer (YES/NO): NO